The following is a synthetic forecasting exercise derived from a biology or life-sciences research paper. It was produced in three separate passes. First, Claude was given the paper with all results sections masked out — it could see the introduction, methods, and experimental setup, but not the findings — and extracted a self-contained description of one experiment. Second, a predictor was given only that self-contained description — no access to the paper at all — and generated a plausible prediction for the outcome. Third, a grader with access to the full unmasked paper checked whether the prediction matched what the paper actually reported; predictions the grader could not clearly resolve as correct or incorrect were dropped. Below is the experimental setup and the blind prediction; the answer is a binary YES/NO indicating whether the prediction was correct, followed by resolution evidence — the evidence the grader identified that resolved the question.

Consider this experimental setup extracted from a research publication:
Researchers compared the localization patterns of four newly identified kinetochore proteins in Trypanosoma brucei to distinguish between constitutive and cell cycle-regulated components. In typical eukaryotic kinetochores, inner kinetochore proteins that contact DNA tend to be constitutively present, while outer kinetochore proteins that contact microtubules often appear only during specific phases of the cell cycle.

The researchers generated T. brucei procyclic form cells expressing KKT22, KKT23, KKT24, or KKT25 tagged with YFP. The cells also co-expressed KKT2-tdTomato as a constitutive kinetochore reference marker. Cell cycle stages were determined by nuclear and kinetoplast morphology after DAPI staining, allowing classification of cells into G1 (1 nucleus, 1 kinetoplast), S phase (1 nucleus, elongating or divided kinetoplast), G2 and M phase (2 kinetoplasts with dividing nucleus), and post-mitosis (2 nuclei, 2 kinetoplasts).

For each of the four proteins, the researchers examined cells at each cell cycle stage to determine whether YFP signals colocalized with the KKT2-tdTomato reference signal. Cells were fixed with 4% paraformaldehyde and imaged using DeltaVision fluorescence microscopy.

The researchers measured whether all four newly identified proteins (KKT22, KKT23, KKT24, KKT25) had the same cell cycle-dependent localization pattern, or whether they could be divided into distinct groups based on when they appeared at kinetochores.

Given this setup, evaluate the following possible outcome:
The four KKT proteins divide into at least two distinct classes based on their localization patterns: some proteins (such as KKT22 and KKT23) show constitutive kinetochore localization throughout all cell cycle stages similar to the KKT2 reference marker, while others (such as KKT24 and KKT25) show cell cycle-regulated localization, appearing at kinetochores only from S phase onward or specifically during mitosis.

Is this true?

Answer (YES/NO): YES